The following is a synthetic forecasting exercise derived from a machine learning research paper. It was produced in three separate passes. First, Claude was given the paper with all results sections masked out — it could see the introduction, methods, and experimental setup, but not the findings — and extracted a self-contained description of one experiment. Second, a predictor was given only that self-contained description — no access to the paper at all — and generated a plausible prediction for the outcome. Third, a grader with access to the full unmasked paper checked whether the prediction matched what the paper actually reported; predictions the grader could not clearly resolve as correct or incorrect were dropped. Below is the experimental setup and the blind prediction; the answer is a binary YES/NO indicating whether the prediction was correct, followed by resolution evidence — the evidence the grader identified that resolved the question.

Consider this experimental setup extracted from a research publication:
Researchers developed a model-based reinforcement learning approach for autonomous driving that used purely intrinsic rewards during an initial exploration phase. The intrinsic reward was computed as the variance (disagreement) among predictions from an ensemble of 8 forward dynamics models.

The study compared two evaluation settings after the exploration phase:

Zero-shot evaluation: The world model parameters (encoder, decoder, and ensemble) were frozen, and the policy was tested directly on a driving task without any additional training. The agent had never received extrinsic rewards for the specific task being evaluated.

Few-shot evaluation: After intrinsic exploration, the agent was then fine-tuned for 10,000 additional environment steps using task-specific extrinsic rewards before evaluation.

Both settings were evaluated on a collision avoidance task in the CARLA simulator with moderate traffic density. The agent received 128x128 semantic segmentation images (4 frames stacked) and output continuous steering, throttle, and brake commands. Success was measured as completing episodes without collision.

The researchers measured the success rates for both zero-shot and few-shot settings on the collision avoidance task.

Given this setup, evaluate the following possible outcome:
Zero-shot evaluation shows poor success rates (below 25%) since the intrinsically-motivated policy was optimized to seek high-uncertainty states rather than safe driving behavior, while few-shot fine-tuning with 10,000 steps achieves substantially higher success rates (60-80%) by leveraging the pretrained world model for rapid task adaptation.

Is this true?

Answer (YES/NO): NO